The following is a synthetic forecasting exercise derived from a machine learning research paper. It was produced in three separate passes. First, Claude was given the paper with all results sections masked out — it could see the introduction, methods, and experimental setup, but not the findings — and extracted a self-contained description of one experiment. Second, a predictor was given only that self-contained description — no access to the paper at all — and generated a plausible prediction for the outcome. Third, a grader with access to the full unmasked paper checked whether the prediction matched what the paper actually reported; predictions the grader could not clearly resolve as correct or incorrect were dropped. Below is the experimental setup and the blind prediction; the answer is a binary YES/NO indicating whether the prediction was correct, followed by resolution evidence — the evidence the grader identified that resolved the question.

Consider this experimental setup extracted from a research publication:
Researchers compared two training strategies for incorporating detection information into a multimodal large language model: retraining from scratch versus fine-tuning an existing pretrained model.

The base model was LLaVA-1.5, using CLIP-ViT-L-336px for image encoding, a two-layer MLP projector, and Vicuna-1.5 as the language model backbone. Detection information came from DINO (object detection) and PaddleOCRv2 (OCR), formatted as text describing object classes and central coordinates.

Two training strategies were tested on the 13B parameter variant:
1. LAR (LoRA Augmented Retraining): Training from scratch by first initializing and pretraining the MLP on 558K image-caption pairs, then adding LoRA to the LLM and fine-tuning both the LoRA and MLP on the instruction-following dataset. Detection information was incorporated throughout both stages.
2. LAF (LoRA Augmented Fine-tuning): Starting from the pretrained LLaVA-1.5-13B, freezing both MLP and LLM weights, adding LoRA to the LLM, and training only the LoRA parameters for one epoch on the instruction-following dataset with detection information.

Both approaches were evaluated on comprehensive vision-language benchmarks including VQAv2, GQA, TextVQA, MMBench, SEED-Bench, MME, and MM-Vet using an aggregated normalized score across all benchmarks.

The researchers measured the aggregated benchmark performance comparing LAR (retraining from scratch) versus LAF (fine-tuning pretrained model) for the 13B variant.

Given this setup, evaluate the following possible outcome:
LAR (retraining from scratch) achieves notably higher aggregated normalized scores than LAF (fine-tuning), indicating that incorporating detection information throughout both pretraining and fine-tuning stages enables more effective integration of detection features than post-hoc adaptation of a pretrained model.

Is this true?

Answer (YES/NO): NO